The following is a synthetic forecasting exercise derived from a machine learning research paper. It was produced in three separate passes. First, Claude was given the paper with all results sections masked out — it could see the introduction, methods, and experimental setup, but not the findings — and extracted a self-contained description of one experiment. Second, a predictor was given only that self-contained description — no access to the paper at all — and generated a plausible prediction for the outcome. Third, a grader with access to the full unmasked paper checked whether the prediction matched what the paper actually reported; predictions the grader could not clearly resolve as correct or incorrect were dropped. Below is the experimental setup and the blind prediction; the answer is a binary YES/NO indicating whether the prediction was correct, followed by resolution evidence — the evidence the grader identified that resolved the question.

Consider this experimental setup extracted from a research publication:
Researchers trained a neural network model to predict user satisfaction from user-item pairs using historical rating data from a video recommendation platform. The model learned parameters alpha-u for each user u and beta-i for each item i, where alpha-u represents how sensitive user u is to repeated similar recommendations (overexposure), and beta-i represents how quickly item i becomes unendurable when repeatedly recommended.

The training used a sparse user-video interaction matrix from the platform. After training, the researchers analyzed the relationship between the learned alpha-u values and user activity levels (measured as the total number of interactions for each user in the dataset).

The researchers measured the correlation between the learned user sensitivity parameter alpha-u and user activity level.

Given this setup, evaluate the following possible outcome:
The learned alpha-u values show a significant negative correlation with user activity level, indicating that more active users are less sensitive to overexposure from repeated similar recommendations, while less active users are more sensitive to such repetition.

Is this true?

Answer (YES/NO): NO